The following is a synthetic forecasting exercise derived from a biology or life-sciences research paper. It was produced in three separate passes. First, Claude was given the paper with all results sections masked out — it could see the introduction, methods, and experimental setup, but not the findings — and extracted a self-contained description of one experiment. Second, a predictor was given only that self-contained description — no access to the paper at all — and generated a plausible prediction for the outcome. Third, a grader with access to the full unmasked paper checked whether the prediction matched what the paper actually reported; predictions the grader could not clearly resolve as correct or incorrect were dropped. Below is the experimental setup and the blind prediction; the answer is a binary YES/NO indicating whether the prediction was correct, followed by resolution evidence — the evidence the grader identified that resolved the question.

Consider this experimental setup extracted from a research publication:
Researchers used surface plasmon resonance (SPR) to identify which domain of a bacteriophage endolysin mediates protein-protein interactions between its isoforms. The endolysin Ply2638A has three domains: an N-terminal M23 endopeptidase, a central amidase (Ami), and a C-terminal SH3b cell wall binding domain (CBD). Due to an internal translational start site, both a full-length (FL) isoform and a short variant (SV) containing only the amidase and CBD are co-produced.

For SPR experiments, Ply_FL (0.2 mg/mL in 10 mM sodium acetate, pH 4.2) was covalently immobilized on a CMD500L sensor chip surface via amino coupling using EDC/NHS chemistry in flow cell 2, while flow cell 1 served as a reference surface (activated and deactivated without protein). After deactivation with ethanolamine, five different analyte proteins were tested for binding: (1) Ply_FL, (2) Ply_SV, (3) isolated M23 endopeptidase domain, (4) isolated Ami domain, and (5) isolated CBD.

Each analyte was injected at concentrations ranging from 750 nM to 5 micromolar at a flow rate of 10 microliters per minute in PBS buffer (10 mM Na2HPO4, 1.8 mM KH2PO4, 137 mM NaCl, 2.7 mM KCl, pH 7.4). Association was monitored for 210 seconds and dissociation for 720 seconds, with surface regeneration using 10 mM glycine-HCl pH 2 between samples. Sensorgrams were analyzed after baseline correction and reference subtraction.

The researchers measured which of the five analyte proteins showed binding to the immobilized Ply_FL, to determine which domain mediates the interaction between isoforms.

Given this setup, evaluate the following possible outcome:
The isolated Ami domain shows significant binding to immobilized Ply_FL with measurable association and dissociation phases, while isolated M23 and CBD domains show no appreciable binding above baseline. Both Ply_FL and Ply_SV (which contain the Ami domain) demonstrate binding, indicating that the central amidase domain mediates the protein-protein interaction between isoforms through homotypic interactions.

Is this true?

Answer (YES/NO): YES